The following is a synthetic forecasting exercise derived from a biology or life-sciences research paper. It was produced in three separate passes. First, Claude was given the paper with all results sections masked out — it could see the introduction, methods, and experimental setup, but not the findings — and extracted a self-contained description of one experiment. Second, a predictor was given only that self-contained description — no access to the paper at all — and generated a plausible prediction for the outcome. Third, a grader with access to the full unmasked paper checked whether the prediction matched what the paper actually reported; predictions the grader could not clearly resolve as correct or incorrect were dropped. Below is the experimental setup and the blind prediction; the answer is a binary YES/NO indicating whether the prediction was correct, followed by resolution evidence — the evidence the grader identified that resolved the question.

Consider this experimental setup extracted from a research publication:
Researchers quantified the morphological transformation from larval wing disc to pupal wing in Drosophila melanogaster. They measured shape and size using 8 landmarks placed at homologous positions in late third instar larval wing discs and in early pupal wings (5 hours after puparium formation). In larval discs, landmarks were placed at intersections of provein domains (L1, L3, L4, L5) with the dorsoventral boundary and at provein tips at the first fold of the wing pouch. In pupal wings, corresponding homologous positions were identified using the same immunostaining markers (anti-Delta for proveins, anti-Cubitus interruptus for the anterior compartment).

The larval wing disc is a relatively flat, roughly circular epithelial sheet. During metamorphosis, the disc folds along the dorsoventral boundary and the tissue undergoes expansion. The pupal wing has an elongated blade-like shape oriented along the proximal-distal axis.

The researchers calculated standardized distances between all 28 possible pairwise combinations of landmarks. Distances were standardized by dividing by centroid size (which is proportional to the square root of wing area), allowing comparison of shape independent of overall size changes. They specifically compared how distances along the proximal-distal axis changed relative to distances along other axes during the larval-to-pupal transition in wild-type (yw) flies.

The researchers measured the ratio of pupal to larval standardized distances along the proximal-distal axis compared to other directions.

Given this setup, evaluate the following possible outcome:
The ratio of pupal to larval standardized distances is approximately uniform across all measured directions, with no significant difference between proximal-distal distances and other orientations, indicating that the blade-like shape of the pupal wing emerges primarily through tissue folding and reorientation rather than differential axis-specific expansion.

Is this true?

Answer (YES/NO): NO